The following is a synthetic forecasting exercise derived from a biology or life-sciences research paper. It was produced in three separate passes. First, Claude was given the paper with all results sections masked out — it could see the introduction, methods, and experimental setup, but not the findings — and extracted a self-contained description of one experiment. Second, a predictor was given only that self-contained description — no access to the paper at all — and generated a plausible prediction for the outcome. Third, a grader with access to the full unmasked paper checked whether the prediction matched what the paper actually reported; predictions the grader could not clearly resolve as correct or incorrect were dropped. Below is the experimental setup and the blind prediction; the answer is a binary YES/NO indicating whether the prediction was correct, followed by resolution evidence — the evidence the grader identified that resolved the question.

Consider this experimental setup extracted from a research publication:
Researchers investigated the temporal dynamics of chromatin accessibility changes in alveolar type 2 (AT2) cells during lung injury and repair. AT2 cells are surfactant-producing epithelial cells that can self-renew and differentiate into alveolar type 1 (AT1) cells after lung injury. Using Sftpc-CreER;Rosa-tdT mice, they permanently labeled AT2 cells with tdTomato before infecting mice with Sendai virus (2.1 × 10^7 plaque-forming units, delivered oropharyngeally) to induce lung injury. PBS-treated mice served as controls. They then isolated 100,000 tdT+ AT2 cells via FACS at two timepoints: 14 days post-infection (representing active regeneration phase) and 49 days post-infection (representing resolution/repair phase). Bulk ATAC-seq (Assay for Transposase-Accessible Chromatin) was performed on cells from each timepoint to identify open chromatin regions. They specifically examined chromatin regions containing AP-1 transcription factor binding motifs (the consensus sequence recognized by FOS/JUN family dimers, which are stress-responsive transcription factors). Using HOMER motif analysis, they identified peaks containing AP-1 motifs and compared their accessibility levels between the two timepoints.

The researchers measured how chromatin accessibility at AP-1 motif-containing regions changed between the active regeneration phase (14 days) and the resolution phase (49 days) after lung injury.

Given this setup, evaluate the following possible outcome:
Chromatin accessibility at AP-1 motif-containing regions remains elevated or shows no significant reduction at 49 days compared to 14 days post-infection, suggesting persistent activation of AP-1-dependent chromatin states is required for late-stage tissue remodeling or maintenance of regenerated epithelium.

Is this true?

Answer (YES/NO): NO